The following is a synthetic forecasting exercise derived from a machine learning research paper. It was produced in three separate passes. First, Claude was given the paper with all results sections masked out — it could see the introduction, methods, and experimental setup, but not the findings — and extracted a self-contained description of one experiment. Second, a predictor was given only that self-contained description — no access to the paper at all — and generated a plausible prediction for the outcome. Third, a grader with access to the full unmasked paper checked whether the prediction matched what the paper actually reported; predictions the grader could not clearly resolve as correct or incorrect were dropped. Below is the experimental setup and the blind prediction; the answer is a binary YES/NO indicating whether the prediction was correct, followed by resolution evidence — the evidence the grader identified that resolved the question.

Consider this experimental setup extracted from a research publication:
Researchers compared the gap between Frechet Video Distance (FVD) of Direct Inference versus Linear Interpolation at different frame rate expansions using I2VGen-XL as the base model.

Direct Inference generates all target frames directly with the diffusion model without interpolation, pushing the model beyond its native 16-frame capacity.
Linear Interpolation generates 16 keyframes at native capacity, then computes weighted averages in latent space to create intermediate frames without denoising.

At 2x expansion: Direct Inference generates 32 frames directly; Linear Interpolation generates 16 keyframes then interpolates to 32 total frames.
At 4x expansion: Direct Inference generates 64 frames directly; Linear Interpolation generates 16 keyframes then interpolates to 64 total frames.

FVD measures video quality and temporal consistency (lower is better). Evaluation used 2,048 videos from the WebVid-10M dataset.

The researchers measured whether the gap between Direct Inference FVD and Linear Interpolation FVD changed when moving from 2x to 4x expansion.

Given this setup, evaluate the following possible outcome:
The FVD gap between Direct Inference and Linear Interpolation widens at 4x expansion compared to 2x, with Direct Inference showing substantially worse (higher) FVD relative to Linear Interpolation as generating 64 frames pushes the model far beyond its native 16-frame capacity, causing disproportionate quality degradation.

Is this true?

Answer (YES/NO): YES